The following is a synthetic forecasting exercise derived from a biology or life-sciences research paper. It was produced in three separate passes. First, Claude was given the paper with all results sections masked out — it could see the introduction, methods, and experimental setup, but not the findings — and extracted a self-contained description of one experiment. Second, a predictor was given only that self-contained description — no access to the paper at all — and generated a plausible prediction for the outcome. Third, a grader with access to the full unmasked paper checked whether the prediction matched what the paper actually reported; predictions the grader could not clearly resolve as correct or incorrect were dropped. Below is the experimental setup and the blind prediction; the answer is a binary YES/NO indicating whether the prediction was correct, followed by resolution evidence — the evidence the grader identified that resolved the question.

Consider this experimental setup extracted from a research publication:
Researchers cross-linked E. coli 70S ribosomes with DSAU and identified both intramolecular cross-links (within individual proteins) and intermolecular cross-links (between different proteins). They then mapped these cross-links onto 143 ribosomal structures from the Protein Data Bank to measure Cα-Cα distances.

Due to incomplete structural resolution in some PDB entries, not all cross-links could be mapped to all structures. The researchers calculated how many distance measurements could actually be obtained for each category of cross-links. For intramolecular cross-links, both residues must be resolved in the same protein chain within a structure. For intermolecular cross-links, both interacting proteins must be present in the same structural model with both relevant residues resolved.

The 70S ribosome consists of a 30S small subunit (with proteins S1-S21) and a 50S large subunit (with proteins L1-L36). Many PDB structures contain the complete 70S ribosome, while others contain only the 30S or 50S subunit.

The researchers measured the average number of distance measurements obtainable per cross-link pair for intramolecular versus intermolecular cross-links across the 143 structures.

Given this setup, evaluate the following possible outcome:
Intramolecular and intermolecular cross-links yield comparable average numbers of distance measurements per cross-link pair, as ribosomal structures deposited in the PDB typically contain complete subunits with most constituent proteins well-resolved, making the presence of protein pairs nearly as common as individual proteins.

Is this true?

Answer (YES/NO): NO